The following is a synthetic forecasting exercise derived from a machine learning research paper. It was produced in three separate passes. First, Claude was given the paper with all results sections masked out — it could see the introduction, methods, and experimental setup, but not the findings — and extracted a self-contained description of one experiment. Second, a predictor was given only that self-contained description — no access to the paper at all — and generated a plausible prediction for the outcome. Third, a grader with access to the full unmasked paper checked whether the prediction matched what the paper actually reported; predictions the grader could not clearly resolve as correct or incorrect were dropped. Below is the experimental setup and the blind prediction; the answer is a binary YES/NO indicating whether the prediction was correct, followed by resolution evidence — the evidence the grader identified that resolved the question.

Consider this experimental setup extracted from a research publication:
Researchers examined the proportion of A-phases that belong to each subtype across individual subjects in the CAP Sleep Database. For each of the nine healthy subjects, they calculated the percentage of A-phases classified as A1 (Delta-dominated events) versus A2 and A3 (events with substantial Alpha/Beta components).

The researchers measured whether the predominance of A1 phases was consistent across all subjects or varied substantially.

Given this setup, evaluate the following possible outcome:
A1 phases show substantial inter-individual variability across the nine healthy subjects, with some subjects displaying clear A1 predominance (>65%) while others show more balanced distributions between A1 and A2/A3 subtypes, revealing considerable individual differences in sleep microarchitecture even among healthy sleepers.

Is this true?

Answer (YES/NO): YES